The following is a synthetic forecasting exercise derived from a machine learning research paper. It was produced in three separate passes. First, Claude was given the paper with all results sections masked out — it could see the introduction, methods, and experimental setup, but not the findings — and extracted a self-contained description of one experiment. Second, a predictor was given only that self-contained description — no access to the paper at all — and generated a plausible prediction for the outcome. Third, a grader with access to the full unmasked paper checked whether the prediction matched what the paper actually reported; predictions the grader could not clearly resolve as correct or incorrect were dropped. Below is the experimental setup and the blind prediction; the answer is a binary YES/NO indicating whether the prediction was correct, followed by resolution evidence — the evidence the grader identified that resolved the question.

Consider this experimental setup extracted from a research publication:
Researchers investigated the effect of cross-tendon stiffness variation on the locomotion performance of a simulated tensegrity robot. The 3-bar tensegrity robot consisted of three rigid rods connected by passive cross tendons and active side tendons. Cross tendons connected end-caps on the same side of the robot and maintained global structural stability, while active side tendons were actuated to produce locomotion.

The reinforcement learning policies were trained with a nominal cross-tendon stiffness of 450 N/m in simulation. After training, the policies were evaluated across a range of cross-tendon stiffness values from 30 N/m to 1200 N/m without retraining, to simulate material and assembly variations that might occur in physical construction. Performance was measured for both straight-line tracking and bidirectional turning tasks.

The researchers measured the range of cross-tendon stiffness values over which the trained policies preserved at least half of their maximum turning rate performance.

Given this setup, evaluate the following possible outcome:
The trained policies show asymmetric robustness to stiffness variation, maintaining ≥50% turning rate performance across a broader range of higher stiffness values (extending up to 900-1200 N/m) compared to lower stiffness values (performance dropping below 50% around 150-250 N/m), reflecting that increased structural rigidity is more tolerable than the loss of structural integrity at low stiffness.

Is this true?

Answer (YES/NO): NO